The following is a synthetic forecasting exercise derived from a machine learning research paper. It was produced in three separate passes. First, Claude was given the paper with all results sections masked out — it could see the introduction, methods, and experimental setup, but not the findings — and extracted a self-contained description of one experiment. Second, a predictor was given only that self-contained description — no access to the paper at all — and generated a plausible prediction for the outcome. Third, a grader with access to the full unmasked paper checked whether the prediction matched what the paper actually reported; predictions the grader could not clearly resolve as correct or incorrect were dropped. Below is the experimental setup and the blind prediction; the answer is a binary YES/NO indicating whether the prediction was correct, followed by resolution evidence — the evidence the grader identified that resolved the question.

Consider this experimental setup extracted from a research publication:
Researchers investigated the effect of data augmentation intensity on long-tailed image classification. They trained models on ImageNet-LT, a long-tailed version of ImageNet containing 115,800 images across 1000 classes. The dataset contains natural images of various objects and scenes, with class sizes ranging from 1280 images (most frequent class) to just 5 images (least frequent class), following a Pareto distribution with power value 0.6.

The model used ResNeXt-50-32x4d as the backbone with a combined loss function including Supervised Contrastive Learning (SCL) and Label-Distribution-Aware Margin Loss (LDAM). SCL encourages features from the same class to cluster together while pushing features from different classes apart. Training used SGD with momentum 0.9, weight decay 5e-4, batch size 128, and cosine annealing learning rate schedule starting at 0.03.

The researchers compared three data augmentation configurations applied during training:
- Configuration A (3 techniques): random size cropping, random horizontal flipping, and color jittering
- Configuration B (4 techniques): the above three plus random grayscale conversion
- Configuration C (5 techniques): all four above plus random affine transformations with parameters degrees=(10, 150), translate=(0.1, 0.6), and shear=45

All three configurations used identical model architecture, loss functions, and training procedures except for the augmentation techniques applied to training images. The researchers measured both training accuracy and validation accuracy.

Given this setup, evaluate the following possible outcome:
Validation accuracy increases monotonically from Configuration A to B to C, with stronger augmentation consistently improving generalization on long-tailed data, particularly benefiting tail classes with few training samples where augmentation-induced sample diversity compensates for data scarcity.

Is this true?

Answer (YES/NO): NO